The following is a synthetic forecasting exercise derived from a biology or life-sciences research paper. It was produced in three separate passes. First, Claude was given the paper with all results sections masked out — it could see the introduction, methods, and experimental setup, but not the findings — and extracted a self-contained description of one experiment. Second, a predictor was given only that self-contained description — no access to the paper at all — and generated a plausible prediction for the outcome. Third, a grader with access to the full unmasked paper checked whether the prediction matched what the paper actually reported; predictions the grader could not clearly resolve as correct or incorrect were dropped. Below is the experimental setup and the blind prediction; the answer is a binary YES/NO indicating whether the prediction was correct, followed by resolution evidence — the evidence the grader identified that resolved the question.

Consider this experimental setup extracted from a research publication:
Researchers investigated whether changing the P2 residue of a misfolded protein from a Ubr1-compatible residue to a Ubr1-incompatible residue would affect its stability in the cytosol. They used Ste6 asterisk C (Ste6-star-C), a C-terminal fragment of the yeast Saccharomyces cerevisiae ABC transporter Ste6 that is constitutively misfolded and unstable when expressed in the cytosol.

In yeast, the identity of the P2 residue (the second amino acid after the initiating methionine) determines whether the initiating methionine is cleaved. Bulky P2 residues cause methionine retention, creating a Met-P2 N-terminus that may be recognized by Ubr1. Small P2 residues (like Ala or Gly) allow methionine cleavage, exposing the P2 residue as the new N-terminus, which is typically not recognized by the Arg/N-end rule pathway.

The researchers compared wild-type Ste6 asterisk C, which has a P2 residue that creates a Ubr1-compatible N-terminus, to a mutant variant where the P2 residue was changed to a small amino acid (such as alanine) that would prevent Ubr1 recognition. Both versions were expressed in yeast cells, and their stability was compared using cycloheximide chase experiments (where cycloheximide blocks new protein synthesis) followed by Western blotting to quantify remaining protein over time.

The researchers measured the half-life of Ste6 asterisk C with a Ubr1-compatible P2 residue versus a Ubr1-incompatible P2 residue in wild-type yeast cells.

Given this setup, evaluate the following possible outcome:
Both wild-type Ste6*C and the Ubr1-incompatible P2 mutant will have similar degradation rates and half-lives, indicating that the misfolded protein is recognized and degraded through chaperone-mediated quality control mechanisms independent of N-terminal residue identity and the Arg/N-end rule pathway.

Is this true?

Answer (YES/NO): NO